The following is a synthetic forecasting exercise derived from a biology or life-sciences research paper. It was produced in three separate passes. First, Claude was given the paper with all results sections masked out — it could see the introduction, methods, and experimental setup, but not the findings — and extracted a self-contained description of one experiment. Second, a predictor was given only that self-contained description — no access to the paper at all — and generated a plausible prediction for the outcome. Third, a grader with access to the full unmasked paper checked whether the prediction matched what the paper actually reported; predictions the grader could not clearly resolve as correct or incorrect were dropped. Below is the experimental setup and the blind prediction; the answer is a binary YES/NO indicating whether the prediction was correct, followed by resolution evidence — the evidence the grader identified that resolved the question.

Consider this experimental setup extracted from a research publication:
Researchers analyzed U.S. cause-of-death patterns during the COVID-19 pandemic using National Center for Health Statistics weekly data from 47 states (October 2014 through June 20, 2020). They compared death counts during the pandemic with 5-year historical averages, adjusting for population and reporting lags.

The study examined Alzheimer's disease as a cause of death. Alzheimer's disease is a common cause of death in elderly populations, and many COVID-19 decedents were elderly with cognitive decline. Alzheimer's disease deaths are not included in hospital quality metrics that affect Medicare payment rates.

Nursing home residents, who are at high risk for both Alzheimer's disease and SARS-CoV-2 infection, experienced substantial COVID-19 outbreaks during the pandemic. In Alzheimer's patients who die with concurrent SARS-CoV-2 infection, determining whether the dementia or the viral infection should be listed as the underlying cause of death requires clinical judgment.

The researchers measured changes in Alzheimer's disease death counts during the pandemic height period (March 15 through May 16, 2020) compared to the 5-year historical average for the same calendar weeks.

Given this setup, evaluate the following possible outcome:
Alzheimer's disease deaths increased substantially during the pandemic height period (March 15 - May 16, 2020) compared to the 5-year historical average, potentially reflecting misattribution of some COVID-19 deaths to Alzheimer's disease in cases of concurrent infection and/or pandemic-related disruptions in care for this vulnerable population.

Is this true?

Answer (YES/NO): YES